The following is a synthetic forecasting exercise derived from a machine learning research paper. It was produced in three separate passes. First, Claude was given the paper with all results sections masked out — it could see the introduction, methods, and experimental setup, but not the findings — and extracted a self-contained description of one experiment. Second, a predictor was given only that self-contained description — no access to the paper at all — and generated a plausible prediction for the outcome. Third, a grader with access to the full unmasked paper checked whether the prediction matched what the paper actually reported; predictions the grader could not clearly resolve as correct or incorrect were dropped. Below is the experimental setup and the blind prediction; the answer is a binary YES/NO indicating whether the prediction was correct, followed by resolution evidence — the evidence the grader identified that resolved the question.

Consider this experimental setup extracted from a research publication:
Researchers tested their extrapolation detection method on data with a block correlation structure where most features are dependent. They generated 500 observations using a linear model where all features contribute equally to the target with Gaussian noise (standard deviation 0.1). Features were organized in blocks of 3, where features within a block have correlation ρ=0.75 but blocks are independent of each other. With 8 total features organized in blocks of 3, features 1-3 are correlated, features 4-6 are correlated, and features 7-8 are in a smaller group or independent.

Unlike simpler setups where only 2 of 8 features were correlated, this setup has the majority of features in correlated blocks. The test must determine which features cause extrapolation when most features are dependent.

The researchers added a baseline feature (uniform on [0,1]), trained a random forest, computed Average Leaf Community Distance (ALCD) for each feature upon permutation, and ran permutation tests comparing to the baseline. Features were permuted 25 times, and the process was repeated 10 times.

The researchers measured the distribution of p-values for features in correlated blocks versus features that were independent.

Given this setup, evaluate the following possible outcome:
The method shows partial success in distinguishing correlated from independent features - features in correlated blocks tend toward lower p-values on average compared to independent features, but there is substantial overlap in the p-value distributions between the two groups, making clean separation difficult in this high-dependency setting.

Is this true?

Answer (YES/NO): NO